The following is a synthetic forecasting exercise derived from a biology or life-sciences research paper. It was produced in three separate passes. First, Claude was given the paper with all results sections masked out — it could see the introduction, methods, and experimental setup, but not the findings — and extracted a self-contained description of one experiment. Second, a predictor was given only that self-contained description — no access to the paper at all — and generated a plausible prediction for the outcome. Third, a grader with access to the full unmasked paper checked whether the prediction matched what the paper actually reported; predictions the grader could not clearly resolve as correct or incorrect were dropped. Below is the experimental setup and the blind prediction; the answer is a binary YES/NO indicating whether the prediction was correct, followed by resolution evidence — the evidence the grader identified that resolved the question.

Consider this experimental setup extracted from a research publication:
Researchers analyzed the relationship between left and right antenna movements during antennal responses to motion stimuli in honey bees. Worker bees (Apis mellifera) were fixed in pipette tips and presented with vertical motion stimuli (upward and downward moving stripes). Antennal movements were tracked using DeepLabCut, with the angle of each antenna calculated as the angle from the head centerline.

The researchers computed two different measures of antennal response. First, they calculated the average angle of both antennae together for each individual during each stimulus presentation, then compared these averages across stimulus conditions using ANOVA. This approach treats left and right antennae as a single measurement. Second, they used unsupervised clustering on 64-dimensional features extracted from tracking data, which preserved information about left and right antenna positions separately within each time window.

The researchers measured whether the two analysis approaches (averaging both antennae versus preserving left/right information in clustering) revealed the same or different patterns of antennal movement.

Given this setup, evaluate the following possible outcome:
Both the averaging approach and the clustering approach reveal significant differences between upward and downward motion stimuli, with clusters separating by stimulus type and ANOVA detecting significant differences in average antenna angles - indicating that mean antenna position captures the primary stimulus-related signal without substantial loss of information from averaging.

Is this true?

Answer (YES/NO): NO